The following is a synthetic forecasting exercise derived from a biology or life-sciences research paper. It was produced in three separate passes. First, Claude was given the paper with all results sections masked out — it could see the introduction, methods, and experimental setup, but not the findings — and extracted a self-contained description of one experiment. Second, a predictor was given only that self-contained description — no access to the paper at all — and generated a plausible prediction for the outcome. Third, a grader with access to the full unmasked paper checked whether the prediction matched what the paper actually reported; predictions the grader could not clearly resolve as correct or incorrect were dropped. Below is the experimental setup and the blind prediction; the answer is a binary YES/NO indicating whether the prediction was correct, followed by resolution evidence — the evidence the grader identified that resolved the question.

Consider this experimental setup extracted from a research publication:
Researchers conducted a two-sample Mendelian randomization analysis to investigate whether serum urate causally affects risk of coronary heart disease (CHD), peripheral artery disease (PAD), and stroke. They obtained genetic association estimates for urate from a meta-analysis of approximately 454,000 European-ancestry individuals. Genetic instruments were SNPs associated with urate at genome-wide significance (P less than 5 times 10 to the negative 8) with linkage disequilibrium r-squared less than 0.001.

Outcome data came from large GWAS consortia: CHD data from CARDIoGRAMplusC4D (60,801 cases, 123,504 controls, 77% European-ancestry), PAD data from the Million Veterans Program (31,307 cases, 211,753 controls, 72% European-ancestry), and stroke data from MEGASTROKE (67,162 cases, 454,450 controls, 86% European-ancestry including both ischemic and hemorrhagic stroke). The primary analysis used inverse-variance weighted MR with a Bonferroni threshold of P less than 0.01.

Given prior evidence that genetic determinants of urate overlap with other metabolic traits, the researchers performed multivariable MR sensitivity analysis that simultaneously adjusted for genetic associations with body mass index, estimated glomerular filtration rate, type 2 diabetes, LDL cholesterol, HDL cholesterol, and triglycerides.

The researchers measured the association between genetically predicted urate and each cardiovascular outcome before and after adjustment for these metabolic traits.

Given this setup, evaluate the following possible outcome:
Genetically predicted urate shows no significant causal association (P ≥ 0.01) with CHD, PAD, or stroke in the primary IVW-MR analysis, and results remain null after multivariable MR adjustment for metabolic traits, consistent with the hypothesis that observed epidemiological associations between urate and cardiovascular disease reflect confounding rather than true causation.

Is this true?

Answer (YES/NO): NO